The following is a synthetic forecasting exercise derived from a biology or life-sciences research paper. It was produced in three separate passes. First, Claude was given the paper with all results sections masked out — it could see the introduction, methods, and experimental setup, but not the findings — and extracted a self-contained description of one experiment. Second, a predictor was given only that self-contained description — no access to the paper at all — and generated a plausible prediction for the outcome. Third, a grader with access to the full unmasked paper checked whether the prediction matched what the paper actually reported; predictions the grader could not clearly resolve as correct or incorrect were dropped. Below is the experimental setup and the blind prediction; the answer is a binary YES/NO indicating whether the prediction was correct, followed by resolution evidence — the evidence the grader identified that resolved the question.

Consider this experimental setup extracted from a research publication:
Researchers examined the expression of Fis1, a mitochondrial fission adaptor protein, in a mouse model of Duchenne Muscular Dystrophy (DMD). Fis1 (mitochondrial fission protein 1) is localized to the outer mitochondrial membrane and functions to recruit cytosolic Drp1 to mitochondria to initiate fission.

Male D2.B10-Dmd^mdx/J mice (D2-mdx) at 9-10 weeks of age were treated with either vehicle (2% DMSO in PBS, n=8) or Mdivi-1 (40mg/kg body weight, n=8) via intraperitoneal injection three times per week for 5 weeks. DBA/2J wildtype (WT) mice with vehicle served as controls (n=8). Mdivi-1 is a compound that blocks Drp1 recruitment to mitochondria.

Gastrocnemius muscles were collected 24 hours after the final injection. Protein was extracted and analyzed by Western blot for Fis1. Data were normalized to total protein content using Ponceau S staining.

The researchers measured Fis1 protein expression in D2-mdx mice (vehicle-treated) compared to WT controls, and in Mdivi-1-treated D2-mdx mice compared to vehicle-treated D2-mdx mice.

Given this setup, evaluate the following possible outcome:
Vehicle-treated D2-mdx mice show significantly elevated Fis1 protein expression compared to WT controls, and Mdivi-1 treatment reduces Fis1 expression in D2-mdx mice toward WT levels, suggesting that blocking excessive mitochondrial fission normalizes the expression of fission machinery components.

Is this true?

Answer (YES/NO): YES